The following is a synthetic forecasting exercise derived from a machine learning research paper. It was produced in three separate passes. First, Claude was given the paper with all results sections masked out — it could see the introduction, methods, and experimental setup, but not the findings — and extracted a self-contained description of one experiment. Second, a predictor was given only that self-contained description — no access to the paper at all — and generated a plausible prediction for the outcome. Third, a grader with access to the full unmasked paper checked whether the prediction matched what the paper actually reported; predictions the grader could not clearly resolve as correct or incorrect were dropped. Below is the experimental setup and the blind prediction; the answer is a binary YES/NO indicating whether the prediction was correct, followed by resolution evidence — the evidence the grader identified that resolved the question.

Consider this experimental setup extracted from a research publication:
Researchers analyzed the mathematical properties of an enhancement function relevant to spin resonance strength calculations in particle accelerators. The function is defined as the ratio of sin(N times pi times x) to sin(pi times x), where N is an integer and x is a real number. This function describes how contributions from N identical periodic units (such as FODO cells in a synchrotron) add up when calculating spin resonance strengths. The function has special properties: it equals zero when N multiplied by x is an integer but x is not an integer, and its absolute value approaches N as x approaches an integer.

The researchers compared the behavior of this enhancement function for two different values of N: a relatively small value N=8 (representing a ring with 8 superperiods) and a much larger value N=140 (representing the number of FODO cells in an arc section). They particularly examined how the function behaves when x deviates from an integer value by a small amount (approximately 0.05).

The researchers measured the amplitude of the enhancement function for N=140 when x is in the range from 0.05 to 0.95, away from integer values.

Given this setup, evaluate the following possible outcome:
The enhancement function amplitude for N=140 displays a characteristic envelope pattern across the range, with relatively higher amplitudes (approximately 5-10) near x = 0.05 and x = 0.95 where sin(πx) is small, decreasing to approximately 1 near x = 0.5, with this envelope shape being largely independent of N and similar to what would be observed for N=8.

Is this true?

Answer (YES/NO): NO